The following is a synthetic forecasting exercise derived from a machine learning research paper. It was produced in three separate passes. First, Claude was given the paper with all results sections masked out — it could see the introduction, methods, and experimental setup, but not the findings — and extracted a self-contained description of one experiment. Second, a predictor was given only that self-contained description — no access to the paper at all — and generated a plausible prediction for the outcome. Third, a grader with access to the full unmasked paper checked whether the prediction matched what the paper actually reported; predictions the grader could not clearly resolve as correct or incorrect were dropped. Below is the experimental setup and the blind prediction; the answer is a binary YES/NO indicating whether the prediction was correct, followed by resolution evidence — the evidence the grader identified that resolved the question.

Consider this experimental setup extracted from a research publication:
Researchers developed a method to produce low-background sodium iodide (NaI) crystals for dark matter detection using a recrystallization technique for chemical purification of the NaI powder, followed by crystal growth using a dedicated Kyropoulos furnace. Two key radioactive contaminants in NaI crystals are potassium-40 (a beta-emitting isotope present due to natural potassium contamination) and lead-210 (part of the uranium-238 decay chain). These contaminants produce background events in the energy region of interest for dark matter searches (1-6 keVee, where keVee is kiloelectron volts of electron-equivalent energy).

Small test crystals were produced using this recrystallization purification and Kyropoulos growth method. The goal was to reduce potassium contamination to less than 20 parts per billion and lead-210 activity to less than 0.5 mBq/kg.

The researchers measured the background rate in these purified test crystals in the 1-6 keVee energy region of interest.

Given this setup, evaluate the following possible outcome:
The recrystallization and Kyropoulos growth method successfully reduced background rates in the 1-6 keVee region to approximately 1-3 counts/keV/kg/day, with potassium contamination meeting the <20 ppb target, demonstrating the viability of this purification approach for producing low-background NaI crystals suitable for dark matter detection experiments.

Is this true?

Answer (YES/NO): NO